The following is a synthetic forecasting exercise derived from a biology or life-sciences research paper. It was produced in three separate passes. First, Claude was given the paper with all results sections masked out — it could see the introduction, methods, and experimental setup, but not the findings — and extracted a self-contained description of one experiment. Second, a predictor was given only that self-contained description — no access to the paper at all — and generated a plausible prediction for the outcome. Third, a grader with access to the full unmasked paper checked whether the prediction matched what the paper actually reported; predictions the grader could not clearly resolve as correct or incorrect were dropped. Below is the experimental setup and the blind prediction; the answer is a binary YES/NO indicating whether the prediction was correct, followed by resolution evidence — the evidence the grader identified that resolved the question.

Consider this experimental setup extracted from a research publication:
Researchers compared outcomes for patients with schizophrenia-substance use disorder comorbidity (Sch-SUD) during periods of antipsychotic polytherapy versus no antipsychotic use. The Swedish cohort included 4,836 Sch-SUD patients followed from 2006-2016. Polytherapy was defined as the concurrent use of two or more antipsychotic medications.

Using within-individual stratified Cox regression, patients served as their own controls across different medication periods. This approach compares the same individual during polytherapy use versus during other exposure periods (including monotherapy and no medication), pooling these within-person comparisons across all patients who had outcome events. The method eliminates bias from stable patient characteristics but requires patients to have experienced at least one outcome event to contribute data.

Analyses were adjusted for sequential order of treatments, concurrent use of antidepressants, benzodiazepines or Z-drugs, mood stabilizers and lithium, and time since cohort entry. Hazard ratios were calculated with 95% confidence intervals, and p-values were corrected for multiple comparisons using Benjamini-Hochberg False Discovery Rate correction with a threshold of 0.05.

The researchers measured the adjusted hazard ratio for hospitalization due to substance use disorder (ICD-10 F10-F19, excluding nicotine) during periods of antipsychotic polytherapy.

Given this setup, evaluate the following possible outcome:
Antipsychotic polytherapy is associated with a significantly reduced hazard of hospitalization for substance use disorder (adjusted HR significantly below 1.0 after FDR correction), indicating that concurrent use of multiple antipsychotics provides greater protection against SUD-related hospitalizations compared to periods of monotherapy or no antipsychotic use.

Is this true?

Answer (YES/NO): YES